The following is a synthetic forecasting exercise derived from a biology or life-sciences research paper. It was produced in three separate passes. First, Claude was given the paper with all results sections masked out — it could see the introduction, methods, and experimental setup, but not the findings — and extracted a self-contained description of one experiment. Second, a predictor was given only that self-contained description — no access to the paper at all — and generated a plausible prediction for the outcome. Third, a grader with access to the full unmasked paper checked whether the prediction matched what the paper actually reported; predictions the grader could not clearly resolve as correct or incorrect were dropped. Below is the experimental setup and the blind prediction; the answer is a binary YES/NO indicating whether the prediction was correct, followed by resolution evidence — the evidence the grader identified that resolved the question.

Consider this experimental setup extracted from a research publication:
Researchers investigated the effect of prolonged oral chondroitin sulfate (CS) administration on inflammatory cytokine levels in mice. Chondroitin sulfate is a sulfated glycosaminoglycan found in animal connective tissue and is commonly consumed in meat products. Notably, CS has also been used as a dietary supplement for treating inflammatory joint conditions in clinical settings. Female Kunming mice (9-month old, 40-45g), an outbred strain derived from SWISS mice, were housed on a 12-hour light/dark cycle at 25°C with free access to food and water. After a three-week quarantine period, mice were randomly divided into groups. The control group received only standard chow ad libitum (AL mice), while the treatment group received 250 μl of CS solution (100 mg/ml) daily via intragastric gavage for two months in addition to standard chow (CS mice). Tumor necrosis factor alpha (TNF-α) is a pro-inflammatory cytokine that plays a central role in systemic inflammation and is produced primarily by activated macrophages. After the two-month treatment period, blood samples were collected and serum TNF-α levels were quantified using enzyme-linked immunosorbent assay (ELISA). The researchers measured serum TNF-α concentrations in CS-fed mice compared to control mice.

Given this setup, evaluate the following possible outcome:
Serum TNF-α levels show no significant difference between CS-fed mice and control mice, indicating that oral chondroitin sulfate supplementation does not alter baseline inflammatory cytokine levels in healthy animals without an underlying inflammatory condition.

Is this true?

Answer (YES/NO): NO